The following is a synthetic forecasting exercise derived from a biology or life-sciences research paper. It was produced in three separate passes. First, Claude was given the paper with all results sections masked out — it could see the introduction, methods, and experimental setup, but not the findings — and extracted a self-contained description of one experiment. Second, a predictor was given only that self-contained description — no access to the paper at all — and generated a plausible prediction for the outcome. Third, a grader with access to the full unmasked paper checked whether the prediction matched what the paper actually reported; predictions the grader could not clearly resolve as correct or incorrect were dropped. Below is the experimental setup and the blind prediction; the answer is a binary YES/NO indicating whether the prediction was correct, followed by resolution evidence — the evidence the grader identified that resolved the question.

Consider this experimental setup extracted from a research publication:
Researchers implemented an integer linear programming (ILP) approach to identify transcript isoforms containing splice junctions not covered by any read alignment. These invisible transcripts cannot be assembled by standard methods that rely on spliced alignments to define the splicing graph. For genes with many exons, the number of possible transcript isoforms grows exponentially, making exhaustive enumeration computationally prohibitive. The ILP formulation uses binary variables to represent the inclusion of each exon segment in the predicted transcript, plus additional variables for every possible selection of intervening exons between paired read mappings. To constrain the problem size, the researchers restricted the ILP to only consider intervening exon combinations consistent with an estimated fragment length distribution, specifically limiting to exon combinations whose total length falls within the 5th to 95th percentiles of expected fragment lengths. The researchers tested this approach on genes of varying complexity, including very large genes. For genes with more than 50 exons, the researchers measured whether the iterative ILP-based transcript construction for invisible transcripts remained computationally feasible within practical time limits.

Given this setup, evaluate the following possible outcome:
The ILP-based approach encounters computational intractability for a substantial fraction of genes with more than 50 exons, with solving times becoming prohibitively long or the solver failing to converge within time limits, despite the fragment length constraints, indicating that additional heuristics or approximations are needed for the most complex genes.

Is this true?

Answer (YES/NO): YES